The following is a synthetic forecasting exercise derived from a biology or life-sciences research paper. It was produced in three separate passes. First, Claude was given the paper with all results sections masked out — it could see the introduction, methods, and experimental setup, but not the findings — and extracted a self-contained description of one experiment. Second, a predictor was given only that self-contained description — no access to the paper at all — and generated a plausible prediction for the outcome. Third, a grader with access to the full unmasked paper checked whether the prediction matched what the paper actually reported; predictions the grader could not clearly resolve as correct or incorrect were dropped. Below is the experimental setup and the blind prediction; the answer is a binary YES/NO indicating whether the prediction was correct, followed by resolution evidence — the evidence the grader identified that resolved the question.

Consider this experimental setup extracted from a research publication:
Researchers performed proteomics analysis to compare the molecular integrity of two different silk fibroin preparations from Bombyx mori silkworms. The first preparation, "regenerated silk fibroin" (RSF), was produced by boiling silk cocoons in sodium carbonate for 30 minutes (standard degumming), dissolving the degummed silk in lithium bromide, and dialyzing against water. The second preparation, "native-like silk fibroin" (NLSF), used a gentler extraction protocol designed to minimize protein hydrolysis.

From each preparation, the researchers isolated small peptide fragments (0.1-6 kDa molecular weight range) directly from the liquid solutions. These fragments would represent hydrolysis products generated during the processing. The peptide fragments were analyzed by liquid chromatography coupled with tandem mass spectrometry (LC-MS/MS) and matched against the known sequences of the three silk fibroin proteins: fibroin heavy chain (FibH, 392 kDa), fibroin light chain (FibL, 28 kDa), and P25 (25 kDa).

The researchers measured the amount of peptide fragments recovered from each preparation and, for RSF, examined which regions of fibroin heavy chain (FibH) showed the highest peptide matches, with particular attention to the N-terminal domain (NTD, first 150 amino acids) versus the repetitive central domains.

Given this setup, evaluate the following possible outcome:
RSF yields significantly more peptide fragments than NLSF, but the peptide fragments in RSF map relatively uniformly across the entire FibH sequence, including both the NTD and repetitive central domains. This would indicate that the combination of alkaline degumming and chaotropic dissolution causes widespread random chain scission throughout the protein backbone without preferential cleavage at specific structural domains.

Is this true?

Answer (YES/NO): NO